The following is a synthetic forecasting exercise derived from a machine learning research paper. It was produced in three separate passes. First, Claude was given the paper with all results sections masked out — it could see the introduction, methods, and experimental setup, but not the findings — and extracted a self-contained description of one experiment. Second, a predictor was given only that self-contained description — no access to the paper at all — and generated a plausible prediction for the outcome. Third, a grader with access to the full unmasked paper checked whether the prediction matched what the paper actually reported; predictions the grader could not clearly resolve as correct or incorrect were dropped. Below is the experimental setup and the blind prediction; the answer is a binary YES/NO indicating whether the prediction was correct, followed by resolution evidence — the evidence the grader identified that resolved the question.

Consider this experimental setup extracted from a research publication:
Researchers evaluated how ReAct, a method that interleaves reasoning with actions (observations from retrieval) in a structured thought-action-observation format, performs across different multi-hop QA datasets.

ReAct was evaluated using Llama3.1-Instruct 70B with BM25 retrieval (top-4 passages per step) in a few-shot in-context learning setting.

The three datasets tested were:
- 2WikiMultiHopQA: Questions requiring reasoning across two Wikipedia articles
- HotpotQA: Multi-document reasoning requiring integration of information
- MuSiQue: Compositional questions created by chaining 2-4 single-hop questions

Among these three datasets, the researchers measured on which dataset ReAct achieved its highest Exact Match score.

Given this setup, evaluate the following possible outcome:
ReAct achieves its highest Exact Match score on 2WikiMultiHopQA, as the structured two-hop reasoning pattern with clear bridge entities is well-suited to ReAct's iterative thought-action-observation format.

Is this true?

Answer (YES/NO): YES